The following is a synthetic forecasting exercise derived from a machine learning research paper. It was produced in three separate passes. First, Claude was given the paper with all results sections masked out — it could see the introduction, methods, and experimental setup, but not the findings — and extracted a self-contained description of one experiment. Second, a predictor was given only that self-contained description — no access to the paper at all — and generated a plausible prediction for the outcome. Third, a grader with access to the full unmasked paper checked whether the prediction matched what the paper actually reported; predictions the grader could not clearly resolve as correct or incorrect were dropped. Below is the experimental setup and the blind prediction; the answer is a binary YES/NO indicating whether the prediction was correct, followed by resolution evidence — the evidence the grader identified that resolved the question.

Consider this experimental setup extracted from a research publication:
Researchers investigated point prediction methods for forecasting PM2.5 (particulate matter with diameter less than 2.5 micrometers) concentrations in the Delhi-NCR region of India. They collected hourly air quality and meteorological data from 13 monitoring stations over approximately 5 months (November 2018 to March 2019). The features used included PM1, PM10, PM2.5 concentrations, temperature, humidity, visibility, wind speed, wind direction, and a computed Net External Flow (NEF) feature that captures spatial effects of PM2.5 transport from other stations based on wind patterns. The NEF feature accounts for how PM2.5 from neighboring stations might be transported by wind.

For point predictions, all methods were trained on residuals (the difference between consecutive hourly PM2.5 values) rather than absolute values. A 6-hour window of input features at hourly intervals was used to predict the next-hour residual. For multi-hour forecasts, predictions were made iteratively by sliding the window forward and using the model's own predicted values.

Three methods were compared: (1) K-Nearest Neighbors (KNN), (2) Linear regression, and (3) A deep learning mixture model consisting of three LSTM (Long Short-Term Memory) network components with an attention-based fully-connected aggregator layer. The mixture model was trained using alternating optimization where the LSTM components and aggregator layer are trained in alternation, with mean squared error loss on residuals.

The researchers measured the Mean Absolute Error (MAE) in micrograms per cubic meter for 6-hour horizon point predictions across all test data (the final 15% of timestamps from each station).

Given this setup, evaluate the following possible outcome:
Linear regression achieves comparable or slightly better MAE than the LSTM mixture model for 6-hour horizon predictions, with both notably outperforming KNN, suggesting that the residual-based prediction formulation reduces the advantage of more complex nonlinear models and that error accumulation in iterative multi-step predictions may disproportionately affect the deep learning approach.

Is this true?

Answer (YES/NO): NO